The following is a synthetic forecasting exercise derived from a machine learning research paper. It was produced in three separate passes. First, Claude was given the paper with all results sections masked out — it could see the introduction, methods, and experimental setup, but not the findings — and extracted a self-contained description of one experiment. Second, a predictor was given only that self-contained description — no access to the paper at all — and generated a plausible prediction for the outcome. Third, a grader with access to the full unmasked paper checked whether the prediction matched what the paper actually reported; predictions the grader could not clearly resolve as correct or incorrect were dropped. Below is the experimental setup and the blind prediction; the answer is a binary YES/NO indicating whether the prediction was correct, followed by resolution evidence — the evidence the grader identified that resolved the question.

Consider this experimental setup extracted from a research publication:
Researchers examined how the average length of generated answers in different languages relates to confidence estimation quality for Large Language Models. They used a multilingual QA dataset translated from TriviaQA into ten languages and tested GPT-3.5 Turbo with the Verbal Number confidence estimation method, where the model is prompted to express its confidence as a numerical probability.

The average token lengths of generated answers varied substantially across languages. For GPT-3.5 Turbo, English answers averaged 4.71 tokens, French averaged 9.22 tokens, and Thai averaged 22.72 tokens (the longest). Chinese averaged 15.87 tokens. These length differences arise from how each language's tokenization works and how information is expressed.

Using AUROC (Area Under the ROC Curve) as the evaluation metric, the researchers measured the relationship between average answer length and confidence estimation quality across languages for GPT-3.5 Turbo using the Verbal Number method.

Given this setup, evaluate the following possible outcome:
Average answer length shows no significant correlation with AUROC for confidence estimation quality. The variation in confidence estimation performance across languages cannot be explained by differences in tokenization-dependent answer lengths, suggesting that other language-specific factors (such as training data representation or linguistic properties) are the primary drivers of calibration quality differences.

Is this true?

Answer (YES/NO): NO